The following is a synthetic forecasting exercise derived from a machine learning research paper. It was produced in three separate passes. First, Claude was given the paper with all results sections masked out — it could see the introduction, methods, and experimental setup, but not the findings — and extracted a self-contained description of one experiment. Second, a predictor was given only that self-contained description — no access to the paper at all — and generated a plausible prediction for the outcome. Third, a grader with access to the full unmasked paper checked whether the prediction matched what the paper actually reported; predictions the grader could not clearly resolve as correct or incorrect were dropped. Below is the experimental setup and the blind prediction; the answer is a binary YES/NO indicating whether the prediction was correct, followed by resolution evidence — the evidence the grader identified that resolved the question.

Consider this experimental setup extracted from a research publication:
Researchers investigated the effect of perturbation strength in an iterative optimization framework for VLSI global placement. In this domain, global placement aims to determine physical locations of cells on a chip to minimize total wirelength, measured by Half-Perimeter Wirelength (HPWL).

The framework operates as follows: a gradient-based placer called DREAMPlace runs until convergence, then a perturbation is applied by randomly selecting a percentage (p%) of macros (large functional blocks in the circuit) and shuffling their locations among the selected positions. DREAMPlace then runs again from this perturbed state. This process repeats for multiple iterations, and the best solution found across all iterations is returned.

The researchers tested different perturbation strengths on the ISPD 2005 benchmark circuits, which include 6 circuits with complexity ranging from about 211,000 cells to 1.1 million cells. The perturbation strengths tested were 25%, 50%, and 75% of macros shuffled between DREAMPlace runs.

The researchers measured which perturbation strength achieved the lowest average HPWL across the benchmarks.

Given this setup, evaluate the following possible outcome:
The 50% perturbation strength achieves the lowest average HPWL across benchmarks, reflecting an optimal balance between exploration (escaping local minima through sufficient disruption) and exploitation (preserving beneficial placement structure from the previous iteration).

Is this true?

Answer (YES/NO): YES